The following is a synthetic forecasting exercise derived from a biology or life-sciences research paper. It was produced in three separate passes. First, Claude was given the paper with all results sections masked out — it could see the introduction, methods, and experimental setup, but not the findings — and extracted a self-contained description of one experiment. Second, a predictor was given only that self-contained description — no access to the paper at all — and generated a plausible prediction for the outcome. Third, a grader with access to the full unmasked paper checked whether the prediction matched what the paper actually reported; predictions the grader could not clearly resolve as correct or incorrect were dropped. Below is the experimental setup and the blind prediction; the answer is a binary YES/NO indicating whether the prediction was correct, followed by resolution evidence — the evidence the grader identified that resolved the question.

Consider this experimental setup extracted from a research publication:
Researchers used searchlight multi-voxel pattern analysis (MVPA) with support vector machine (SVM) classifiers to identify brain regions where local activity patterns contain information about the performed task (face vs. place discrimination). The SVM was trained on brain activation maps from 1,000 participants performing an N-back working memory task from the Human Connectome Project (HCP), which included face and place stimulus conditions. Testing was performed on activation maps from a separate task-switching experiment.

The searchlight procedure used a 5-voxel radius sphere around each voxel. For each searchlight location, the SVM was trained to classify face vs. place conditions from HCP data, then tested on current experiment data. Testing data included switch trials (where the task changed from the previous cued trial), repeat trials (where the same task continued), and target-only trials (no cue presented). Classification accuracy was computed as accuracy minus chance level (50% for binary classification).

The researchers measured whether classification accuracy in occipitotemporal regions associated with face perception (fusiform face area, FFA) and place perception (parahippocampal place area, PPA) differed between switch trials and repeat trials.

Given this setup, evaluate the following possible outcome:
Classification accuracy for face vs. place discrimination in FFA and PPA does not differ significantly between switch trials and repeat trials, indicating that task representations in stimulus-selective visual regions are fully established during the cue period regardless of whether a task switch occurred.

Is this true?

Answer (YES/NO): NO